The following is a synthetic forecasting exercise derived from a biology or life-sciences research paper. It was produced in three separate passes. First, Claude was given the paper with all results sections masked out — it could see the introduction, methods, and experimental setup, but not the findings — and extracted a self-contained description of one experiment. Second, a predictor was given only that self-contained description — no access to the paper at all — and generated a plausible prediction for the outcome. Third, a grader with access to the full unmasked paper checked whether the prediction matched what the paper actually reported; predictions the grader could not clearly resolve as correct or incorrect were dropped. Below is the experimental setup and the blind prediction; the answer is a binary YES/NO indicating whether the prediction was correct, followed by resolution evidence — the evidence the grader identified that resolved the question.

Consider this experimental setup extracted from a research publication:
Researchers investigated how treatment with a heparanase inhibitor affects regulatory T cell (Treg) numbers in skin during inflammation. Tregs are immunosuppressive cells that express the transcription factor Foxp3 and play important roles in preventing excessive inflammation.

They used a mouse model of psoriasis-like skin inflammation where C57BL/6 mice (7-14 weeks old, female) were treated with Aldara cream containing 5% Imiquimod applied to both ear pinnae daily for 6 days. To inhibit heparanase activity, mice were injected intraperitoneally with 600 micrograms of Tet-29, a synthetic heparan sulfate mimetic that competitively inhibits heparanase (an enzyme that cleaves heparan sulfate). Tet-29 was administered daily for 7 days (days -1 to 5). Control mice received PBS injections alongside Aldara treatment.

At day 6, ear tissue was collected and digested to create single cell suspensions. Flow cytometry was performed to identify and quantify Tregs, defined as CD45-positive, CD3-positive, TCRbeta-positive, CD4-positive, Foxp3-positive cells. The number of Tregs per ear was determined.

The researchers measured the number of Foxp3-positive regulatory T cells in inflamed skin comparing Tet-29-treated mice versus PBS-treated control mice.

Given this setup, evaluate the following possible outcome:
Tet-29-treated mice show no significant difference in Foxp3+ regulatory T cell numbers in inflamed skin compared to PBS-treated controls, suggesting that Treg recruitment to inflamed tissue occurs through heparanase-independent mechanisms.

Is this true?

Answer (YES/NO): NO